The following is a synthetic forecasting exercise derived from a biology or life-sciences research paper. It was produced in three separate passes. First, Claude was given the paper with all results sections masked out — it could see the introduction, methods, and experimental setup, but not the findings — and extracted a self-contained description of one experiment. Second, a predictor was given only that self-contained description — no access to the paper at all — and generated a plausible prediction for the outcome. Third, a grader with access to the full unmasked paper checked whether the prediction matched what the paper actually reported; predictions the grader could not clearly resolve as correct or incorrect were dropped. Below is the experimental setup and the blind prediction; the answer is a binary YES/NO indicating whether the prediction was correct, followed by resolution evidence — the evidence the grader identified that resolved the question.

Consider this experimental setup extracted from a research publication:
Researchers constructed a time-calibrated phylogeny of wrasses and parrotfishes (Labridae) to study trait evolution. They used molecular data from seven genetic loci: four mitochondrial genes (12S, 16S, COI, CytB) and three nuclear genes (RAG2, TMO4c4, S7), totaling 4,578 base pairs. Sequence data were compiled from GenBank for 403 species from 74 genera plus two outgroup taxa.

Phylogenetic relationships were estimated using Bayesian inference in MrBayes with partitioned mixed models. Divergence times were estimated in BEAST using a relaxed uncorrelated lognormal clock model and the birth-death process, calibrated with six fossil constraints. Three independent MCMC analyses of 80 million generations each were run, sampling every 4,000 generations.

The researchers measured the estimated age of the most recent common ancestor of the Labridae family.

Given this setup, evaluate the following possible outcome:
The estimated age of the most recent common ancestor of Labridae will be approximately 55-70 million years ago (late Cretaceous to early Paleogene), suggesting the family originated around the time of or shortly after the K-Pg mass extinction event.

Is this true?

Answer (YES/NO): NO